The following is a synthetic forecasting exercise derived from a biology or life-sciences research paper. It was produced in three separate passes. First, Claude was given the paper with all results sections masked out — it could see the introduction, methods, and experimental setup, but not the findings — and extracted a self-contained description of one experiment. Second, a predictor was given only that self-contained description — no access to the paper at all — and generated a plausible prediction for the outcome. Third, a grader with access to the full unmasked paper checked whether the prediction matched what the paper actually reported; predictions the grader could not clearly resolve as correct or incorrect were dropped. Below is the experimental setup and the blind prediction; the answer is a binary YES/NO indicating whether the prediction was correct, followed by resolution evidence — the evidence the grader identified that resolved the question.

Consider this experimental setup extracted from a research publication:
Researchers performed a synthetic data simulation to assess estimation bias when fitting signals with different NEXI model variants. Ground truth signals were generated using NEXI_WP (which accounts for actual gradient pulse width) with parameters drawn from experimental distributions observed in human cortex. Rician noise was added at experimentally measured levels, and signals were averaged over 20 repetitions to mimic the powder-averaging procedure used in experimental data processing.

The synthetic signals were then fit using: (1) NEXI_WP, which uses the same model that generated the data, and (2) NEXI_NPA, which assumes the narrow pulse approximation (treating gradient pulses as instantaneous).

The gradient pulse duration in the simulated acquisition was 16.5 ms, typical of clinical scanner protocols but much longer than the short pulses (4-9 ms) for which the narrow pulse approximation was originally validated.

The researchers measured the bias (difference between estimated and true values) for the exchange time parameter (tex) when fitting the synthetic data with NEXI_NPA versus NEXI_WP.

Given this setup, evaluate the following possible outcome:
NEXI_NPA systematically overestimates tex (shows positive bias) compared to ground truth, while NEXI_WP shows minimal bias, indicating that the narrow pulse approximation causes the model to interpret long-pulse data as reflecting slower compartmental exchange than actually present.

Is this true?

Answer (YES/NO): NO